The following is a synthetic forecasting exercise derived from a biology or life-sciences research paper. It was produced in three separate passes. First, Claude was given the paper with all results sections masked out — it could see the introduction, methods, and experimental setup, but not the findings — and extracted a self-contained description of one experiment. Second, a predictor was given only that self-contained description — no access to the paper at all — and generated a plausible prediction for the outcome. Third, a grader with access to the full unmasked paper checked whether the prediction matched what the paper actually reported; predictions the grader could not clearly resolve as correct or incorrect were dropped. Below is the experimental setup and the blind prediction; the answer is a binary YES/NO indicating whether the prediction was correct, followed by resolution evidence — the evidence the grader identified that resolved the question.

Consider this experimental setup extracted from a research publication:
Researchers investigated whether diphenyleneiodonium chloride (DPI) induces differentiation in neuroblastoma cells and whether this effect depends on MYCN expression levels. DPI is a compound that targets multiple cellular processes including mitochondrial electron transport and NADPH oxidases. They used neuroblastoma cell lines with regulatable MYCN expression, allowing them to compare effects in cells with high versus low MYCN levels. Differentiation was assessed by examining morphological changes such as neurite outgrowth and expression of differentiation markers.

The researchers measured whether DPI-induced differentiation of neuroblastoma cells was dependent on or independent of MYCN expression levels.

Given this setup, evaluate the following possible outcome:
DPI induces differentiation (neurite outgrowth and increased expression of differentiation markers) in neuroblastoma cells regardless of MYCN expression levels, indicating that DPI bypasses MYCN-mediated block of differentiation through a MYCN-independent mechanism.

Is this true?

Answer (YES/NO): YES